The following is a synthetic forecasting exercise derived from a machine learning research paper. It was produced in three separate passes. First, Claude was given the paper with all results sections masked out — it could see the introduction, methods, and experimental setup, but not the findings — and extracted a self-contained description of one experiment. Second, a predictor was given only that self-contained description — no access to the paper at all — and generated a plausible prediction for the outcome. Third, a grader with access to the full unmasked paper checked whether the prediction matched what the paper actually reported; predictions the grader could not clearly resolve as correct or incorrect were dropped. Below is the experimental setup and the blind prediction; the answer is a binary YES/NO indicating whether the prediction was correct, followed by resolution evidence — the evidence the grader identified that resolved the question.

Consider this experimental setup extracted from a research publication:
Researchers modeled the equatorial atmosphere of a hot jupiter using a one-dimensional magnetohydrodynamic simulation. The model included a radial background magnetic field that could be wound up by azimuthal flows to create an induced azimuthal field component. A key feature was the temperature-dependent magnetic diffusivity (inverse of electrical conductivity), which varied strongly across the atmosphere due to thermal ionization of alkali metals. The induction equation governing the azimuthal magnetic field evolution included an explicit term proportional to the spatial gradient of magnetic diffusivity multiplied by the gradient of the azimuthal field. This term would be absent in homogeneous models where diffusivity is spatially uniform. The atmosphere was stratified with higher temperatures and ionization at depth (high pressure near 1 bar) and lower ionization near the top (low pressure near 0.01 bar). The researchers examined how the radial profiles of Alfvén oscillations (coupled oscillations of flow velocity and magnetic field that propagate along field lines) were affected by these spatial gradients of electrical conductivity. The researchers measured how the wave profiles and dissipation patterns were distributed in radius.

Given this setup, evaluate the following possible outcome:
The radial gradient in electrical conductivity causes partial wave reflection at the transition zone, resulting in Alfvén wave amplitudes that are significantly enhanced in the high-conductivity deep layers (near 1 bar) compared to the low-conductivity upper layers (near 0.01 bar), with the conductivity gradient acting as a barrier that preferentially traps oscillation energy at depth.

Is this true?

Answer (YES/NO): NO